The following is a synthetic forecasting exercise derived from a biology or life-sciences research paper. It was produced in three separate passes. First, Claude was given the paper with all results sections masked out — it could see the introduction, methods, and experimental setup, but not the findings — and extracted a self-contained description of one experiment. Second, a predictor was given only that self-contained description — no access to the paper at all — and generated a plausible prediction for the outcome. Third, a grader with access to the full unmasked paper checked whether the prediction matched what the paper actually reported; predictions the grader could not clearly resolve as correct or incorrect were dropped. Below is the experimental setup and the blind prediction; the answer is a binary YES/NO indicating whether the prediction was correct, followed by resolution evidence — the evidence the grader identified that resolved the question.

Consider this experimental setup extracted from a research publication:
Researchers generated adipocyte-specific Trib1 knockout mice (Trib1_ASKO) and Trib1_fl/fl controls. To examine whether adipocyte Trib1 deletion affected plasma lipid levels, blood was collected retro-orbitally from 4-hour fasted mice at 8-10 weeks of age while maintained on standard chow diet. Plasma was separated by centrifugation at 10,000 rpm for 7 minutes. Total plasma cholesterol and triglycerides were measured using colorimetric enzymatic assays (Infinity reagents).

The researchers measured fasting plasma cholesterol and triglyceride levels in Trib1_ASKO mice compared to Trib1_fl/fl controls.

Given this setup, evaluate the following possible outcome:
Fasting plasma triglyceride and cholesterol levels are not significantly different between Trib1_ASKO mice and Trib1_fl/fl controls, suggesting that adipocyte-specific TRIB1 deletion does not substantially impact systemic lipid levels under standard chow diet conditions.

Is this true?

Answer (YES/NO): NO